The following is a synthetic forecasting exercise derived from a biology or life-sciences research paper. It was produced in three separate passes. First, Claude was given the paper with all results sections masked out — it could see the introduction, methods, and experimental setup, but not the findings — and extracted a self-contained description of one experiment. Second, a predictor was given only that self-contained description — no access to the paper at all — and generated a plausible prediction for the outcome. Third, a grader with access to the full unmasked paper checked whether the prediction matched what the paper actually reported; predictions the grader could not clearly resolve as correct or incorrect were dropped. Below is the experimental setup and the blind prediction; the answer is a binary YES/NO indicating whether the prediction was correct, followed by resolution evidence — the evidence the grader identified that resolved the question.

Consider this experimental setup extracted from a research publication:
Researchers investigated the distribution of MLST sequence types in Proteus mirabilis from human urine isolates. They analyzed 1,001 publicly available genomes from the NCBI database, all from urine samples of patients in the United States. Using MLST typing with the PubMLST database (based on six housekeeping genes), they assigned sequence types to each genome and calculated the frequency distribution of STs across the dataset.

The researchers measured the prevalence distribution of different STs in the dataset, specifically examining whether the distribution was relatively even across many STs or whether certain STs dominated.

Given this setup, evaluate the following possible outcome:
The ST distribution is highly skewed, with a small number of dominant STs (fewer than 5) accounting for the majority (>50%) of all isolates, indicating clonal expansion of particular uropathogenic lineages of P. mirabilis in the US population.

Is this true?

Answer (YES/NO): NO